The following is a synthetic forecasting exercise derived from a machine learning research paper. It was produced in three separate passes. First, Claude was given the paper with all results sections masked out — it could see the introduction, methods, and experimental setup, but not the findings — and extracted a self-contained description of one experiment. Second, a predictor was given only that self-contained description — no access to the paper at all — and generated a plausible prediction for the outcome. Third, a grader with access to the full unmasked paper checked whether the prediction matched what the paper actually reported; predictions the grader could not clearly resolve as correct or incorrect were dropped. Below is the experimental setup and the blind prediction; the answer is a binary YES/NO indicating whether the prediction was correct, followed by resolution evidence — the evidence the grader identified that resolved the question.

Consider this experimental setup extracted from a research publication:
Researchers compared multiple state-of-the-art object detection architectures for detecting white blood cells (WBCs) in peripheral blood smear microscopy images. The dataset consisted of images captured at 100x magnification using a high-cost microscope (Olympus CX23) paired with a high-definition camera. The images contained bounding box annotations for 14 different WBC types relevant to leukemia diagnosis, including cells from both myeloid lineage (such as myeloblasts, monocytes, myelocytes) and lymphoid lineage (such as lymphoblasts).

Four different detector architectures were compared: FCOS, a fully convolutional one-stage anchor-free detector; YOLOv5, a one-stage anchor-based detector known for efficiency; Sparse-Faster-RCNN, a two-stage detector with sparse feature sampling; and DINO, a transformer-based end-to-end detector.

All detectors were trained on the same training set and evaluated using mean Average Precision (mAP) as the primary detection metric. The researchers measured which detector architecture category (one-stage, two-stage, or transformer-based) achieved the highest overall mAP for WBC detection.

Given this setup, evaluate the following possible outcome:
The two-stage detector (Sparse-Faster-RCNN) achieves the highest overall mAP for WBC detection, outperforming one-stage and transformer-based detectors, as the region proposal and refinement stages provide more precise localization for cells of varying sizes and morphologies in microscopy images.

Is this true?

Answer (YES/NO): NO